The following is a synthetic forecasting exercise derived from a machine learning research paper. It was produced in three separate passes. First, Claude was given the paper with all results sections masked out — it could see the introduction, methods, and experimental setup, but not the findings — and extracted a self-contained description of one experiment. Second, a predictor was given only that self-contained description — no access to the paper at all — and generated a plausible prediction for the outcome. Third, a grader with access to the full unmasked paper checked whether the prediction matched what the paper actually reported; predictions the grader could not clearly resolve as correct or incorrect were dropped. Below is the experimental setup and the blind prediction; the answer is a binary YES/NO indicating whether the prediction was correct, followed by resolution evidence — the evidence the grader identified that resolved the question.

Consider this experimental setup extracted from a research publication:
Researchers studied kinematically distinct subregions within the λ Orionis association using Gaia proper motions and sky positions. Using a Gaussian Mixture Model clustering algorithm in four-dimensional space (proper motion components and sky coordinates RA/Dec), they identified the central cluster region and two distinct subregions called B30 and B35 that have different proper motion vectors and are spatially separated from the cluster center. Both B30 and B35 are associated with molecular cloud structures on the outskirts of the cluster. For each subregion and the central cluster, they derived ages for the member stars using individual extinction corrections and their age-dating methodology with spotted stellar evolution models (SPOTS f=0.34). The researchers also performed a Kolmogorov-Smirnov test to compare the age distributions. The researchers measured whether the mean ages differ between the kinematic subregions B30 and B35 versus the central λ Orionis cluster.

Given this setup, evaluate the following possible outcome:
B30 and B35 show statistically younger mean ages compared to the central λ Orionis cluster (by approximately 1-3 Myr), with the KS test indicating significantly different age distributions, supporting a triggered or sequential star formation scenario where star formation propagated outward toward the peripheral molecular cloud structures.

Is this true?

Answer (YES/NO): NO